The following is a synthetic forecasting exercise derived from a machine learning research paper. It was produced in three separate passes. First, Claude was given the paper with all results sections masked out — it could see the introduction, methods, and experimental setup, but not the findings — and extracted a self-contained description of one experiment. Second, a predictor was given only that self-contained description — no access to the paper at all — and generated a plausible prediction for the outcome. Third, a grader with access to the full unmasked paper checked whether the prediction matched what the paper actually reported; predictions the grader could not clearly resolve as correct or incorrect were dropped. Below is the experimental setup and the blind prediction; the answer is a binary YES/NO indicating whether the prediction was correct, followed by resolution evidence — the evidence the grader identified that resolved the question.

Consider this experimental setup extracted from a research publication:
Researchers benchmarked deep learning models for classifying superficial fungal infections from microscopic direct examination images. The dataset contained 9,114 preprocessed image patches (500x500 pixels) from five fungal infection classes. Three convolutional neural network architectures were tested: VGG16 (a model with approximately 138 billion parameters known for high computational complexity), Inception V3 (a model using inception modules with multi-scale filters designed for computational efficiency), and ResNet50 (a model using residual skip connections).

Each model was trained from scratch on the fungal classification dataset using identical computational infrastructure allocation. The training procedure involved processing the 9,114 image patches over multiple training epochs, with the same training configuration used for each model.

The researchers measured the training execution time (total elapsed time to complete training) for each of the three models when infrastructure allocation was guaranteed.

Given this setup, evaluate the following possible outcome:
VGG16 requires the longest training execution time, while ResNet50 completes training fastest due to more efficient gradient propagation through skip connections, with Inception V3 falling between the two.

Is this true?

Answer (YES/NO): NO